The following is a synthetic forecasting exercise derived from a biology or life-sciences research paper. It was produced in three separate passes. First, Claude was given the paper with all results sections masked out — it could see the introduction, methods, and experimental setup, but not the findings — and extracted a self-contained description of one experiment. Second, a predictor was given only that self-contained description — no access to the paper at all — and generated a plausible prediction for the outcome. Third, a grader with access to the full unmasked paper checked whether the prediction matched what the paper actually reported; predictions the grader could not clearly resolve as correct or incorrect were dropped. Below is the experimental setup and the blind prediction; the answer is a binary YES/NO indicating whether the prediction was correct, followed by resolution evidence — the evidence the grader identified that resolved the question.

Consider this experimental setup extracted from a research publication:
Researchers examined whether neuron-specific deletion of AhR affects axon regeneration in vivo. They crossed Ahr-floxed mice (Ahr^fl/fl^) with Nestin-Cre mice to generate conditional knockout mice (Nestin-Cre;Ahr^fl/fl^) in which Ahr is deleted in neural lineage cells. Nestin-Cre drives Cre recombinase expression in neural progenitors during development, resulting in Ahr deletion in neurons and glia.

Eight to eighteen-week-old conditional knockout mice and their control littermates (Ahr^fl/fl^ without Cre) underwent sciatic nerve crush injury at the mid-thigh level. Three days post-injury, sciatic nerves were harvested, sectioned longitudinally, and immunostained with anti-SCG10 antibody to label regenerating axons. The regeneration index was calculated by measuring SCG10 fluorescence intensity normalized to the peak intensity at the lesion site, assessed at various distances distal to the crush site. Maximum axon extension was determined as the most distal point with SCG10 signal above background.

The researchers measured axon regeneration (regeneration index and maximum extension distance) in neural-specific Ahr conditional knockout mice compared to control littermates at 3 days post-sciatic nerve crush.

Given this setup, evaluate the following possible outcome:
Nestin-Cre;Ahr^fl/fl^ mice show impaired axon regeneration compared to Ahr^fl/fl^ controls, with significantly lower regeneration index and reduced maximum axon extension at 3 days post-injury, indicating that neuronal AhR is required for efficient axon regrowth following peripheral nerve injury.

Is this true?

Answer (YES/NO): NO